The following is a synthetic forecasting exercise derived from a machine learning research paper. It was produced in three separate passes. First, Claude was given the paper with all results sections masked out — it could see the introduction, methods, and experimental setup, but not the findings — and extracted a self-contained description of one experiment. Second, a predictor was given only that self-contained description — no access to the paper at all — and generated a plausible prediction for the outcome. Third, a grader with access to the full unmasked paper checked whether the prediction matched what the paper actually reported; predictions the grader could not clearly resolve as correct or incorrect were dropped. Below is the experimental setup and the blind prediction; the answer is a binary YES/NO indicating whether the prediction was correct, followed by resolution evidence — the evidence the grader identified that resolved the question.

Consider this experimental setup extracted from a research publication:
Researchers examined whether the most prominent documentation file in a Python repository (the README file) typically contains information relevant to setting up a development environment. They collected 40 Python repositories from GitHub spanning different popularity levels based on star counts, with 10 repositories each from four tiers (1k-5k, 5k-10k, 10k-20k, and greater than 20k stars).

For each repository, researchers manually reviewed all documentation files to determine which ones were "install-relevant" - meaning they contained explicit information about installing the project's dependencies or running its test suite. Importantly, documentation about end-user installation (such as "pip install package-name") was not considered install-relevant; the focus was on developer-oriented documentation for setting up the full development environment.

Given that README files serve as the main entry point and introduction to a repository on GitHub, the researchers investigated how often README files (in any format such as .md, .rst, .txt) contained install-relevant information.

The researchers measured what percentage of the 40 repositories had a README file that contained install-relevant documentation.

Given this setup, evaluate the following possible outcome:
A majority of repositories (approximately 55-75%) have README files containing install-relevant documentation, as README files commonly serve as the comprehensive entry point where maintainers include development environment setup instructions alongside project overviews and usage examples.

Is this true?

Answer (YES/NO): NO